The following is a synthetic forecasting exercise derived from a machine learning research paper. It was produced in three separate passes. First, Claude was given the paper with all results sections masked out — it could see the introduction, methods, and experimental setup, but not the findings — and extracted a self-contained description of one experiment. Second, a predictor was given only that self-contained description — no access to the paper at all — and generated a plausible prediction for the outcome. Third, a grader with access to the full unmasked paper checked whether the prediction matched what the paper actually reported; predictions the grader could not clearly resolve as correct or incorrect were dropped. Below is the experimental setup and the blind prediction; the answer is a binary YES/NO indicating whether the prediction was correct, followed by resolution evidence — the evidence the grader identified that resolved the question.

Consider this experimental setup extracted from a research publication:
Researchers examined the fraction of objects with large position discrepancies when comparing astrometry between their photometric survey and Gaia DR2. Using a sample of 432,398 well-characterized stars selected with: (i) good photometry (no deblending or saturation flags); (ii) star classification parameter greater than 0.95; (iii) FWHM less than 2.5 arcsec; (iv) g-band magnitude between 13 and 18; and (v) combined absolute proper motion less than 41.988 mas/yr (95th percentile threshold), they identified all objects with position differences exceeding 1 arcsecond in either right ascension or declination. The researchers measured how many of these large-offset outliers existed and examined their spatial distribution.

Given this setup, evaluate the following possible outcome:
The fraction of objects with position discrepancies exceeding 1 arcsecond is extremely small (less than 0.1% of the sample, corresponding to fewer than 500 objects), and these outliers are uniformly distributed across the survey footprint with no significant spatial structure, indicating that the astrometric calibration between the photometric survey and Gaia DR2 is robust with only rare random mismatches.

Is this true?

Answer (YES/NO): NO